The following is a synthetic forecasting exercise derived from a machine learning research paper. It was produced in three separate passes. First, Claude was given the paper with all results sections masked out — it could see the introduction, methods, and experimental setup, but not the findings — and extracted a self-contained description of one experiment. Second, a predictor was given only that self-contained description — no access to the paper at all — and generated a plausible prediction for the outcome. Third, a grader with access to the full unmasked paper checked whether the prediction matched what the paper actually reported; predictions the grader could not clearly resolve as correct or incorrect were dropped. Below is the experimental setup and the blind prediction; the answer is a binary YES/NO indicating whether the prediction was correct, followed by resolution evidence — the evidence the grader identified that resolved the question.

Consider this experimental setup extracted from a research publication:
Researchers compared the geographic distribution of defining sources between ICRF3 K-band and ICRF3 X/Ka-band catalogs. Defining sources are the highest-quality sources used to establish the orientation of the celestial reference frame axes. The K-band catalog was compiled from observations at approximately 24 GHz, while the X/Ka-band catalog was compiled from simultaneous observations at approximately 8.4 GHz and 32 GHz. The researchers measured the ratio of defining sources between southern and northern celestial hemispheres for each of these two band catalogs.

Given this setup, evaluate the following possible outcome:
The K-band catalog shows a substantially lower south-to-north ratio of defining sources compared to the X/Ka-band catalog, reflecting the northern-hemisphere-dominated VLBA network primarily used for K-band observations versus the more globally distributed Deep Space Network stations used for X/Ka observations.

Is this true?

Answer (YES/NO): NO